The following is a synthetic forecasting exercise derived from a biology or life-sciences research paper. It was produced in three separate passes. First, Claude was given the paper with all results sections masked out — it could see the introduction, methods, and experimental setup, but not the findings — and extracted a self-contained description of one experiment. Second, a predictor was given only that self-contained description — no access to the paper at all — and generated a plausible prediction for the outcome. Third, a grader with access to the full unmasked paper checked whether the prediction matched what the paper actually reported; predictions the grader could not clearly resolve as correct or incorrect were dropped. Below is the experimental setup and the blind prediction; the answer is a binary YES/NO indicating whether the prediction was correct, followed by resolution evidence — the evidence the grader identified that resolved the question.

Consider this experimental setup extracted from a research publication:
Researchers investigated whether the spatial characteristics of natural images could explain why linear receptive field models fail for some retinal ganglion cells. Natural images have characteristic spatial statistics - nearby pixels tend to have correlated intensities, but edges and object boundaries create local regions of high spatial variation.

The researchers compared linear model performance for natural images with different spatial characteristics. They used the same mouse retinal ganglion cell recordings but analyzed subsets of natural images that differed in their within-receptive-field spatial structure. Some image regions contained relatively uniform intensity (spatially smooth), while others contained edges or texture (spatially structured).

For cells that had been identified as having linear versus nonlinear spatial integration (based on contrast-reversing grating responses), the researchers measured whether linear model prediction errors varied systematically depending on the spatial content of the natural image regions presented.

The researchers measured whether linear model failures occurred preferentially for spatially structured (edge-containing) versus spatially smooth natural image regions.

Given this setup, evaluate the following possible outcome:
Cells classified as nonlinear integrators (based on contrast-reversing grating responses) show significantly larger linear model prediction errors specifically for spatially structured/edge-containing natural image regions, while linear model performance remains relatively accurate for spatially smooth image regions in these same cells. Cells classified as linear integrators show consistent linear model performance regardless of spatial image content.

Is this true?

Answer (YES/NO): NO